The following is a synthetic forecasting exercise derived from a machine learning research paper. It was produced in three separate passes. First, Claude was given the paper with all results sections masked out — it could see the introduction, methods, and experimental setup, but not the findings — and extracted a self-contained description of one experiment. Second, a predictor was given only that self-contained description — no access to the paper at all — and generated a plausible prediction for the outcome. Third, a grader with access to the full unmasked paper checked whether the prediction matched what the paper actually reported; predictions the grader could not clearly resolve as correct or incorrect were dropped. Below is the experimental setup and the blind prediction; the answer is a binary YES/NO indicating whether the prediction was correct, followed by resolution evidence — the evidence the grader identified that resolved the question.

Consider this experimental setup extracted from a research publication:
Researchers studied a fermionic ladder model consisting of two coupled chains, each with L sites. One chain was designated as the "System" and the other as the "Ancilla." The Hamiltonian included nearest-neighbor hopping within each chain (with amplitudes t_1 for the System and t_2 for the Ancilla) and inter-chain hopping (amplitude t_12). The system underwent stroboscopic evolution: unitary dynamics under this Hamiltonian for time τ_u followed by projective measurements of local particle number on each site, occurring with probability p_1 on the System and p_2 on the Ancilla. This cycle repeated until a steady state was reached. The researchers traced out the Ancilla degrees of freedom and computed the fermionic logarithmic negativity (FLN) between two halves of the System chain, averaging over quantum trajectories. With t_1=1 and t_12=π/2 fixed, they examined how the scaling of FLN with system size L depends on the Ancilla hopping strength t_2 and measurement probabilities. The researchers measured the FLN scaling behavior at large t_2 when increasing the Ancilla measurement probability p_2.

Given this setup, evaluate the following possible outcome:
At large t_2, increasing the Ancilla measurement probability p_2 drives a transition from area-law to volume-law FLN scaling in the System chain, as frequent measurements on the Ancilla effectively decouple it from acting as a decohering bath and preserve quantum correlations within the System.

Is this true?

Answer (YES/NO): NO